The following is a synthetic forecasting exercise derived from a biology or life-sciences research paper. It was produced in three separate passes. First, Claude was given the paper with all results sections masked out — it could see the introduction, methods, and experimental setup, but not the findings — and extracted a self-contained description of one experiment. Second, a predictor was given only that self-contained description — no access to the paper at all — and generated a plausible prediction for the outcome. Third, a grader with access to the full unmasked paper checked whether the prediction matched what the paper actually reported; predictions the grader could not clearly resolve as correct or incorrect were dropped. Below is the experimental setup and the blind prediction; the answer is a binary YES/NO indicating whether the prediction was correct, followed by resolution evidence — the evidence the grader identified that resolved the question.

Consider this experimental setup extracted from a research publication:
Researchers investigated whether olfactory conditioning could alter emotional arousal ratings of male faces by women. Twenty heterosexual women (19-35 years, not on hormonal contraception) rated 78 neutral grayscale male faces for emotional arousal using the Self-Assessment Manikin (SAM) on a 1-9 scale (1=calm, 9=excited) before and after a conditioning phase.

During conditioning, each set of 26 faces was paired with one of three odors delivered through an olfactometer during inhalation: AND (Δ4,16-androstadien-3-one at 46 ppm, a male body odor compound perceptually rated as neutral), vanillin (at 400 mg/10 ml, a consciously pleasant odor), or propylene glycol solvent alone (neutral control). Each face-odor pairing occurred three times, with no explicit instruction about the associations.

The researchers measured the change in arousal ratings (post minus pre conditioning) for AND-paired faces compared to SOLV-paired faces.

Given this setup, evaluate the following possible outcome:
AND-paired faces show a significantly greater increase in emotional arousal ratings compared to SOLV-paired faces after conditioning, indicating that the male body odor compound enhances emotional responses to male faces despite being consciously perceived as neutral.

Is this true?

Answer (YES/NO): NO